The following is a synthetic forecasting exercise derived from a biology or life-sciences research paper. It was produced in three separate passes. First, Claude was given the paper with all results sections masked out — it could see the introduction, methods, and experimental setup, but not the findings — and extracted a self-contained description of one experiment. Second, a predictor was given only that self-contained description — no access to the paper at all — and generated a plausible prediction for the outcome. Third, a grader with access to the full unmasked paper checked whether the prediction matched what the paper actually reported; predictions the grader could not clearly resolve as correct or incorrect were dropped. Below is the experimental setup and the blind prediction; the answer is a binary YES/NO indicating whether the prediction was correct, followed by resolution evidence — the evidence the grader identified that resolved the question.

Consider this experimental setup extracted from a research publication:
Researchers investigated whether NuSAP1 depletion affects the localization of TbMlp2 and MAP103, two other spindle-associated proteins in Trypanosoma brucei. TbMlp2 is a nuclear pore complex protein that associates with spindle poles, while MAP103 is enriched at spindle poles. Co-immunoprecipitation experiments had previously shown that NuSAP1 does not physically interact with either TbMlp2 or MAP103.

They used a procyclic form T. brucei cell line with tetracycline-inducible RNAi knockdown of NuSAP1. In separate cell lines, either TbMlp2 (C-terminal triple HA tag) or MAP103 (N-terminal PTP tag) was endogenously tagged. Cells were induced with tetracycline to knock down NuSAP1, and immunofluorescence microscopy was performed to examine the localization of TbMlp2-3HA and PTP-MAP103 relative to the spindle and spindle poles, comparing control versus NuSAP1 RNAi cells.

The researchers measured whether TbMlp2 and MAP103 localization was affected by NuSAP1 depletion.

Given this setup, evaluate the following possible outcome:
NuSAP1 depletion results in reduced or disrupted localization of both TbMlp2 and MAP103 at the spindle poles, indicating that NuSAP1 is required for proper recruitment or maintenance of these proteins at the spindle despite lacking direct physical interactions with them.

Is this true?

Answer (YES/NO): YES